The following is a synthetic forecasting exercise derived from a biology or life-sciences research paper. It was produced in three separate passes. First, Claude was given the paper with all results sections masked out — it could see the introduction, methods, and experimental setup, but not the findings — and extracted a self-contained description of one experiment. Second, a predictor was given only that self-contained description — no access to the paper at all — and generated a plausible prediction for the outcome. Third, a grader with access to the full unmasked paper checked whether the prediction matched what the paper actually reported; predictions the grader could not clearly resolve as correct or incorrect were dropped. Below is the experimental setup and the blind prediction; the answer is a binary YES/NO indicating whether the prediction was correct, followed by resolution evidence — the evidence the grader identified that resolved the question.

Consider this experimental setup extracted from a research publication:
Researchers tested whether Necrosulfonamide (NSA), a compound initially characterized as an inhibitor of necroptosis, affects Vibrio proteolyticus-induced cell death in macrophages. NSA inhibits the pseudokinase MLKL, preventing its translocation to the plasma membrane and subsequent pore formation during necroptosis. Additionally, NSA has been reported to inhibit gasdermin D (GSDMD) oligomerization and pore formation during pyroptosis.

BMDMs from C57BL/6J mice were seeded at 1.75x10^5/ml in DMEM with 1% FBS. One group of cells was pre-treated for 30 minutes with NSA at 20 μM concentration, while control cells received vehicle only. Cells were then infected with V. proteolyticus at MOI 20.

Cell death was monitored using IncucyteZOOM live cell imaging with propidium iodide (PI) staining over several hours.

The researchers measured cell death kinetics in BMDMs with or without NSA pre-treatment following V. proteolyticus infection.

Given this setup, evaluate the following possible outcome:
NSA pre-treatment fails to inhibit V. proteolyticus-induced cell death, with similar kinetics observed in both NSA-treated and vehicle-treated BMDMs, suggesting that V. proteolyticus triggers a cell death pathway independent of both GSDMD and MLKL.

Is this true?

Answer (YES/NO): NO